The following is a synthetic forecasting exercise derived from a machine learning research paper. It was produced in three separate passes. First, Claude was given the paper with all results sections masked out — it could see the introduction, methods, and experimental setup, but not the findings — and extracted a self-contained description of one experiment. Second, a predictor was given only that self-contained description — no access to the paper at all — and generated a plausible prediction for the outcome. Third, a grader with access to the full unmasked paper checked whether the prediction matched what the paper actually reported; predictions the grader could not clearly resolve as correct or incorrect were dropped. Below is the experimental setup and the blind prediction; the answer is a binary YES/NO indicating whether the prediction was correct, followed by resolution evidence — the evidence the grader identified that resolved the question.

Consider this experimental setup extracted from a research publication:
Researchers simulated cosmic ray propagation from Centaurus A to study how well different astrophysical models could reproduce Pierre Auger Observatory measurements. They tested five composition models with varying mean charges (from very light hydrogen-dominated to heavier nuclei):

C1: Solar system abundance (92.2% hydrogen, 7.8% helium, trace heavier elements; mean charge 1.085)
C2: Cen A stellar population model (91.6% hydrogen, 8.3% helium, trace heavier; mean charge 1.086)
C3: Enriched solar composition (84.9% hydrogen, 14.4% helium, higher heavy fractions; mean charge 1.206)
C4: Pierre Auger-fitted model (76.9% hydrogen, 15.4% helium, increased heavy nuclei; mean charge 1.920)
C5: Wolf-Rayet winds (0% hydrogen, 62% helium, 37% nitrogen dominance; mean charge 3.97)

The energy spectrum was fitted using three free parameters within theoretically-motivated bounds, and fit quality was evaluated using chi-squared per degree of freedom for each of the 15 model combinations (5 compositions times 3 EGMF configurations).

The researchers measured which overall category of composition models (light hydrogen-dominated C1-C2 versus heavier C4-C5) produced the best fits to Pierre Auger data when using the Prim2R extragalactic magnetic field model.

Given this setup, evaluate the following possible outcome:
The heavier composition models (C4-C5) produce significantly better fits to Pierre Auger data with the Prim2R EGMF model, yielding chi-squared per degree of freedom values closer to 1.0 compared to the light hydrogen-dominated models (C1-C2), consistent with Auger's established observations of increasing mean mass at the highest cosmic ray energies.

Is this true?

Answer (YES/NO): NO